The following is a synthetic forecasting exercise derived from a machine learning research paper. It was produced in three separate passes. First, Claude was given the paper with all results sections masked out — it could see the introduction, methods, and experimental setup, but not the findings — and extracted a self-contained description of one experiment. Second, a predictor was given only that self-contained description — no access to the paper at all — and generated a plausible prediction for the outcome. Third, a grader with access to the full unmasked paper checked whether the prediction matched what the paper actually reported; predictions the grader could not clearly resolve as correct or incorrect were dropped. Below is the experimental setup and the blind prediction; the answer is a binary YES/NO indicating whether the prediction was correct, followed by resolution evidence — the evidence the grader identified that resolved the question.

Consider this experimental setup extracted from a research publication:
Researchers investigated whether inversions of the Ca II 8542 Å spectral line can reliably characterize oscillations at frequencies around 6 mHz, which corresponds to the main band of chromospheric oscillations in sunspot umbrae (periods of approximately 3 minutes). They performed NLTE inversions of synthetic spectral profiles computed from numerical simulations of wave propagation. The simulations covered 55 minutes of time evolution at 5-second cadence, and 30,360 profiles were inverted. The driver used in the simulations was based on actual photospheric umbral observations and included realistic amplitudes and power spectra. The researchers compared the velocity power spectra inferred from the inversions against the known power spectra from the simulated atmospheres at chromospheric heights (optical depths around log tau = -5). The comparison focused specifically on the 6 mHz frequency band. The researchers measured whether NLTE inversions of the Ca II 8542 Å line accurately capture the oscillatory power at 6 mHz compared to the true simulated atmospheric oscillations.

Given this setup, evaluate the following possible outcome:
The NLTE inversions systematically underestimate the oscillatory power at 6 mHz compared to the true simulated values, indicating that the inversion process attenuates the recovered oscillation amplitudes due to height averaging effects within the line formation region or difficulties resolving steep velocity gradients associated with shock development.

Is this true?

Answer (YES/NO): NO